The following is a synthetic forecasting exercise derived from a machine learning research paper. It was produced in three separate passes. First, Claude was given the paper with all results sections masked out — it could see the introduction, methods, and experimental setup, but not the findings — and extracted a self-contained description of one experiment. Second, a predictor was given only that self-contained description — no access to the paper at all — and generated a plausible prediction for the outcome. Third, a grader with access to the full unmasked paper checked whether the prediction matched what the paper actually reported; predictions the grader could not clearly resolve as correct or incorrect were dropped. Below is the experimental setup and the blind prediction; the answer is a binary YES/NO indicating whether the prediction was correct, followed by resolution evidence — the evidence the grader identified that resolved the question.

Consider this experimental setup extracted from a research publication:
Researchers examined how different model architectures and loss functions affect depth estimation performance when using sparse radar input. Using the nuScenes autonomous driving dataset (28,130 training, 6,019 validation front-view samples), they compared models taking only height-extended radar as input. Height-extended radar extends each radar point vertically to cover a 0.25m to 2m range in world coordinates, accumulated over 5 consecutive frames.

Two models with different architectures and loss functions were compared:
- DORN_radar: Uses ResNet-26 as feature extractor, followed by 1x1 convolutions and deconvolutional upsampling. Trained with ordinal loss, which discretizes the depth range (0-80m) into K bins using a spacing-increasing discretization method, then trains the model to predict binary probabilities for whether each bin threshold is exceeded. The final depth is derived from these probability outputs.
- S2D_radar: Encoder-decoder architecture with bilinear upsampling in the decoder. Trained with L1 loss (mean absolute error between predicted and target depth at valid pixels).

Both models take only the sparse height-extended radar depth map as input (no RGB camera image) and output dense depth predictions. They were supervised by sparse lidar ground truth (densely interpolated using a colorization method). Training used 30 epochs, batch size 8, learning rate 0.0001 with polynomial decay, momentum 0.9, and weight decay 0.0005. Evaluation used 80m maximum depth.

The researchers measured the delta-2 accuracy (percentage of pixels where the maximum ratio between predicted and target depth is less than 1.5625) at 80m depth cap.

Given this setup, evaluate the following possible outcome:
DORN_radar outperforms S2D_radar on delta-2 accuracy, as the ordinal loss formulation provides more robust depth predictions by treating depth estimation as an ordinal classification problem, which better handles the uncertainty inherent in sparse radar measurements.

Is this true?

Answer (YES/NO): NO